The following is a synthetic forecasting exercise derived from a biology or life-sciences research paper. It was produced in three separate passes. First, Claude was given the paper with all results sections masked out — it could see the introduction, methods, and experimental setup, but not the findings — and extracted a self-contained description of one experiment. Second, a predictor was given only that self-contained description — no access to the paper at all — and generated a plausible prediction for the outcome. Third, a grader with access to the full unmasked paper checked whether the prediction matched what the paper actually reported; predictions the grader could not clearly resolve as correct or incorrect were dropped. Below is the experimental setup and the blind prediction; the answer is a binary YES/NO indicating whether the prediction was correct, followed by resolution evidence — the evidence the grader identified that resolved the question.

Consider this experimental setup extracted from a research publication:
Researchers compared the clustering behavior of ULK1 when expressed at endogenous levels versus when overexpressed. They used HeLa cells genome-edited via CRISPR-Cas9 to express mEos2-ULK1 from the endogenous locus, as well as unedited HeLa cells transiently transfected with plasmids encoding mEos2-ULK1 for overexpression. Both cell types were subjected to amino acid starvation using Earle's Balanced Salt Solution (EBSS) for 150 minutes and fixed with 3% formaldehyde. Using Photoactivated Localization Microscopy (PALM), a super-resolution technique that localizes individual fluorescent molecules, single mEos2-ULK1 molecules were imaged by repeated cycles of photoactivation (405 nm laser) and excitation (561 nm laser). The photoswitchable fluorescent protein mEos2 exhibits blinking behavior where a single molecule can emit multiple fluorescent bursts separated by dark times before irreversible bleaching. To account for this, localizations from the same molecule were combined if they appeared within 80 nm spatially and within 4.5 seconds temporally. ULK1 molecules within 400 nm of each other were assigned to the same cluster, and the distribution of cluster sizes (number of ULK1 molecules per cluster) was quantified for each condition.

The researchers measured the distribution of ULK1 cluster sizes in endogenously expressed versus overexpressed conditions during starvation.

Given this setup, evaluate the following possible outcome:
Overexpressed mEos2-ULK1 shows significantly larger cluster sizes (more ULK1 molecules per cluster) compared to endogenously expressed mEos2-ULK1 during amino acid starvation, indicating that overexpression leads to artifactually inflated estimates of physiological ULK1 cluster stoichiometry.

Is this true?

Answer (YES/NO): YES